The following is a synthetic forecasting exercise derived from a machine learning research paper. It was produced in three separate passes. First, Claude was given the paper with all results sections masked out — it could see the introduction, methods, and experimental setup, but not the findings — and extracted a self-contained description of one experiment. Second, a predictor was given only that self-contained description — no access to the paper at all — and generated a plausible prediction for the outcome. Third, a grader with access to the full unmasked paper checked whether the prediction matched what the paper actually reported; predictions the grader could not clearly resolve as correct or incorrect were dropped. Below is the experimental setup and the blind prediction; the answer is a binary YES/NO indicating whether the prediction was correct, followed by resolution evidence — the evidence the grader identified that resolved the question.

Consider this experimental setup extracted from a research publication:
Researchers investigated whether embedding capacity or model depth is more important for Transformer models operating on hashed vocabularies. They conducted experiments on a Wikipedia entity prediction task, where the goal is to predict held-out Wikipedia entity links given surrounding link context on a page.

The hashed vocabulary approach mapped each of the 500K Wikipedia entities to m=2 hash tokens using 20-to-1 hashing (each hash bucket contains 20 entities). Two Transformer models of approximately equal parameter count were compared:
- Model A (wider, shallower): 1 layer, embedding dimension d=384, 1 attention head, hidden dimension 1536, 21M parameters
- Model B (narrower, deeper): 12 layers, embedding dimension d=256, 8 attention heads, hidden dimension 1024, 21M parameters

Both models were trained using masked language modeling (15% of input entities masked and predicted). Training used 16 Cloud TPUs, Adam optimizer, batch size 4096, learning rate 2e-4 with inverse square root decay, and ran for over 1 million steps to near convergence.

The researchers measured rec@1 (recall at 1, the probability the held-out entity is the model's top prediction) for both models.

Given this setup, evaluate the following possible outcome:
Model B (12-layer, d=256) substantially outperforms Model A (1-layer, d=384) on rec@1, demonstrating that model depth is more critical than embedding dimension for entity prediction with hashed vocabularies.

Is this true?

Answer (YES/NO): YES